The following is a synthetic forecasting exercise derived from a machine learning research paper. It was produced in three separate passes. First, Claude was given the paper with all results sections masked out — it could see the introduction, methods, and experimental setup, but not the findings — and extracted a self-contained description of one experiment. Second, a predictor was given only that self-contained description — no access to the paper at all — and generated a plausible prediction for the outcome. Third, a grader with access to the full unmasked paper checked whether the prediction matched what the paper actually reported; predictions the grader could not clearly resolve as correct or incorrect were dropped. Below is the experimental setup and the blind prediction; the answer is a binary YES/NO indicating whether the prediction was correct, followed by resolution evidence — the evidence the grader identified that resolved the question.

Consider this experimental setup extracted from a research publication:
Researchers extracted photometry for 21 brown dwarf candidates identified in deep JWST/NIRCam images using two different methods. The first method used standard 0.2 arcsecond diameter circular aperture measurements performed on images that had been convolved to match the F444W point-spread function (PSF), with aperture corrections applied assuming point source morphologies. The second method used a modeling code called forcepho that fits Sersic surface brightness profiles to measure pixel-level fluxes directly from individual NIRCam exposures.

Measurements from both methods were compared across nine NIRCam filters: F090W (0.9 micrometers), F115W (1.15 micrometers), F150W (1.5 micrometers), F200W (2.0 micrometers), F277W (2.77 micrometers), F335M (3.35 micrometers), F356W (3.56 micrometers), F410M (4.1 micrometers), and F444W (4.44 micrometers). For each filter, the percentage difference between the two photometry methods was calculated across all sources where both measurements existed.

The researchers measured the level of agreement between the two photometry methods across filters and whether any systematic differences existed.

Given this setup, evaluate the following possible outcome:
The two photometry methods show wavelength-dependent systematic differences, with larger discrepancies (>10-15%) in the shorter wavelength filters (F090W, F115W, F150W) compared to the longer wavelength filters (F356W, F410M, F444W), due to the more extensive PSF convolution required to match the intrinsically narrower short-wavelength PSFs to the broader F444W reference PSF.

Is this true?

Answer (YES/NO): NO